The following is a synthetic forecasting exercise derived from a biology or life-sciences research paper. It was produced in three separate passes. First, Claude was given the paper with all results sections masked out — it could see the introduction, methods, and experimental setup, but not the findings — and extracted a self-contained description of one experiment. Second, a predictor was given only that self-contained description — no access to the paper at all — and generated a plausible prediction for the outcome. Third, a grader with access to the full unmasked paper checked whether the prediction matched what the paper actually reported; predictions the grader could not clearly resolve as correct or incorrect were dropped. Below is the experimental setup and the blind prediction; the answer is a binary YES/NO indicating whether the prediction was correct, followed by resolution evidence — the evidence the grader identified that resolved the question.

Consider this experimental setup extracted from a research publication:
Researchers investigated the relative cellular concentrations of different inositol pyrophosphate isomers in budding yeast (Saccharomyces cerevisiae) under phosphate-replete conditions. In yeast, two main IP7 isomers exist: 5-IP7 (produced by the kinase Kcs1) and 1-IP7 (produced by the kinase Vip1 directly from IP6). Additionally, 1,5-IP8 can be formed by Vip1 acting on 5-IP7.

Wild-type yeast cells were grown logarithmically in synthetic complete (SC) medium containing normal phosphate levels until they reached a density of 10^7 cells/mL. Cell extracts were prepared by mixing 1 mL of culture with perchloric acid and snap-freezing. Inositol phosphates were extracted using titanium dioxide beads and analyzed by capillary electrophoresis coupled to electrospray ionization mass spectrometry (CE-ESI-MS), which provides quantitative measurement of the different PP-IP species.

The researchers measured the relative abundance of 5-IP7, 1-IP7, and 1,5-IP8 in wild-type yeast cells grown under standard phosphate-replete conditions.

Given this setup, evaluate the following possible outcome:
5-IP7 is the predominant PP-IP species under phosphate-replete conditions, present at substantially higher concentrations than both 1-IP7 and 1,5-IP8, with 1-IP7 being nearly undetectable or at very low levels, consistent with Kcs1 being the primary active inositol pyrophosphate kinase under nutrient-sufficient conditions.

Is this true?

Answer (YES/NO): NO